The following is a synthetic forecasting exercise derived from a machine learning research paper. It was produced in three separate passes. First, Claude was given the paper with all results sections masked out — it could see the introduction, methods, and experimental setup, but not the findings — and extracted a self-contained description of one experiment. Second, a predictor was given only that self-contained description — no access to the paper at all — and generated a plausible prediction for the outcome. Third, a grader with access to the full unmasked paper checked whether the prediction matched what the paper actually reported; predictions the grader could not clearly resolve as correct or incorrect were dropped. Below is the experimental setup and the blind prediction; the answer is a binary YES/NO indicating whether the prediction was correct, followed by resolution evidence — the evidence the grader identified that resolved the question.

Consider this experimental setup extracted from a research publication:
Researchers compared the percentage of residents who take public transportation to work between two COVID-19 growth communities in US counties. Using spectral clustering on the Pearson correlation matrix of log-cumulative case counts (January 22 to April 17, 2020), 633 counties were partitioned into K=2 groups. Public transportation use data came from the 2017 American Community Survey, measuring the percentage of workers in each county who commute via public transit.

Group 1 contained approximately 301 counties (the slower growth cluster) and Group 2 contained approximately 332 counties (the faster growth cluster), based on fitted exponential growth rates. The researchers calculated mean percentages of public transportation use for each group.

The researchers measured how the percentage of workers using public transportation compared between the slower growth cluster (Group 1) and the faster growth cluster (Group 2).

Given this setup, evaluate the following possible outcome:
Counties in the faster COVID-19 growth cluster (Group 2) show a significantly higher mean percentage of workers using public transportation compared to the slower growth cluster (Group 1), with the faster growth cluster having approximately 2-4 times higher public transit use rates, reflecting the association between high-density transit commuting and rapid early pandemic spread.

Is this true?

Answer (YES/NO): YES